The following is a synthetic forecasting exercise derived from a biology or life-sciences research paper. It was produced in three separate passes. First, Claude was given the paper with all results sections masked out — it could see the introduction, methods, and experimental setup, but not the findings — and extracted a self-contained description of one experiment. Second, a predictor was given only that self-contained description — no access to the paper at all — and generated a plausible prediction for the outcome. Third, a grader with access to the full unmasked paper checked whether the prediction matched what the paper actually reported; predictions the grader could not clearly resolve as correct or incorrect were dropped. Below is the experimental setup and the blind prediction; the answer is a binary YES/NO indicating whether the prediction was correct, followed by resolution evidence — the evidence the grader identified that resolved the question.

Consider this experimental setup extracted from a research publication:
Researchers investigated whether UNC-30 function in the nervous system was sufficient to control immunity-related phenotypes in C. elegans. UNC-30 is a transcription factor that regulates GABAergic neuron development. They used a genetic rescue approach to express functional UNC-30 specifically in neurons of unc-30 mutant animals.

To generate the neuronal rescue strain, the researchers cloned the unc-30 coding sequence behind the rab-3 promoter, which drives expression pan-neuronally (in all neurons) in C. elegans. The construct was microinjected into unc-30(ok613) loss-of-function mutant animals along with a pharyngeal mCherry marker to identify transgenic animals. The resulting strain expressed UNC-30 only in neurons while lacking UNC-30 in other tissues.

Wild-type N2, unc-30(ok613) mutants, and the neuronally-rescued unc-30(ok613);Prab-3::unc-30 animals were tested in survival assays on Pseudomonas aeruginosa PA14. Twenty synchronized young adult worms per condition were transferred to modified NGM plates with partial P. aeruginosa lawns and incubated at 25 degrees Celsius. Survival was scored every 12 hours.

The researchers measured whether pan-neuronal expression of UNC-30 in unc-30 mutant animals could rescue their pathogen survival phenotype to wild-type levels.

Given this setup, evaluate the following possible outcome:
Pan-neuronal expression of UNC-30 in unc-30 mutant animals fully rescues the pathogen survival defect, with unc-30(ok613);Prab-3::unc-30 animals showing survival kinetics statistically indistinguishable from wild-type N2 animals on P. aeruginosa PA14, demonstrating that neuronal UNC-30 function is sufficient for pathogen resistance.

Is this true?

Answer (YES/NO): NO